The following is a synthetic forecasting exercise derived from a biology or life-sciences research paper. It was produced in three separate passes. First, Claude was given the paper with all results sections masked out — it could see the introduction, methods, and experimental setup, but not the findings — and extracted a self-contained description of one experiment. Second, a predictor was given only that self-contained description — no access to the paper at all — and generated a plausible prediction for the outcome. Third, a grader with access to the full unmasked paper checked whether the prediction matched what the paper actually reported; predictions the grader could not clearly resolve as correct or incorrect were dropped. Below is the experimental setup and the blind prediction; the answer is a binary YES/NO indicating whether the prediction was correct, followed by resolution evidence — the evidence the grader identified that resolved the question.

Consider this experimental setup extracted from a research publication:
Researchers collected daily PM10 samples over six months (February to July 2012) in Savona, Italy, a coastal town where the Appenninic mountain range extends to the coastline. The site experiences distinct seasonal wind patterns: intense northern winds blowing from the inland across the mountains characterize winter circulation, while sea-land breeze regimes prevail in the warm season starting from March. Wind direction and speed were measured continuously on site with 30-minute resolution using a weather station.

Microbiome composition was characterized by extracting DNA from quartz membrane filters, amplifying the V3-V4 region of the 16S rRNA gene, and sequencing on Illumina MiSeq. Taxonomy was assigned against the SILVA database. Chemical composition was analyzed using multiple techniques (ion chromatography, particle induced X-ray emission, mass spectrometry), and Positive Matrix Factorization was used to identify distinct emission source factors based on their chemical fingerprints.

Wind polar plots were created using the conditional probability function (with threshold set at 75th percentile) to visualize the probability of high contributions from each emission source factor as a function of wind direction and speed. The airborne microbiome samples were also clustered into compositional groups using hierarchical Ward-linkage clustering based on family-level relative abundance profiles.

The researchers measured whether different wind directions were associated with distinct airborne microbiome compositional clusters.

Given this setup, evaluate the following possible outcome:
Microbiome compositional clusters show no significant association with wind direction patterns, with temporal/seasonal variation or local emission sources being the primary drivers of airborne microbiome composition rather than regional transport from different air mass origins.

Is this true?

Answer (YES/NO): NO